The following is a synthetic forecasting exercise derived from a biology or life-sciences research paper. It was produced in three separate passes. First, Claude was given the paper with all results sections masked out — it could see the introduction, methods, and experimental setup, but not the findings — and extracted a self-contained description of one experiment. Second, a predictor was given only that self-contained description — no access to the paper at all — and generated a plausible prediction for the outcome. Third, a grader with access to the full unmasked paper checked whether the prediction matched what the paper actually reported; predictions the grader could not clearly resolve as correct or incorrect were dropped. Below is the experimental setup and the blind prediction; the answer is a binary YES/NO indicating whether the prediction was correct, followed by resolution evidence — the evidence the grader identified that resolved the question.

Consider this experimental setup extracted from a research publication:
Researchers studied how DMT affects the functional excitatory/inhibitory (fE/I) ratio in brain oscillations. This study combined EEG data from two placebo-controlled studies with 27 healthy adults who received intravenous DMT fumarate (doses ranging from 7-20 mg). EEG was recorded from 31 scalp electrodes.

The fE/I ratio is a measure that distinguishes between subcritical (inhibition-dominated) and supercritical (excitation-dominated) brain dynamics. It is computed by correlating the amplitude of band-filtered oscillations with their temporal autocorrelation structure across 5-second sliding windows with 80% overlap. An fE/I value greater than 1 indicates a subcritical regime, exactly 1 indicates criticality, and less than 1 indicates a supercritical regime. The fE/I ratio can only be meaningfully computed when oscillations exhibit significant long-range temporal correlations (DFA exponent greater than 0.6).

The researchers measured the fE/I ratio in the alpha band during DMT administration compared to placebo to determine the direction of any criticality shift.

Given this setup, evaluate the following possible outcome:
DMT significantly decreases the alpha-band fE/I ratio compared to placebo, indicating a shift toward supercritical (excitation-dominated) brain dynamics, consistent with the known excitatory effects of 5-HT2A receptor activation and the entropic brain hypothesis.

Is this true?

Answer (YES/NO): NO